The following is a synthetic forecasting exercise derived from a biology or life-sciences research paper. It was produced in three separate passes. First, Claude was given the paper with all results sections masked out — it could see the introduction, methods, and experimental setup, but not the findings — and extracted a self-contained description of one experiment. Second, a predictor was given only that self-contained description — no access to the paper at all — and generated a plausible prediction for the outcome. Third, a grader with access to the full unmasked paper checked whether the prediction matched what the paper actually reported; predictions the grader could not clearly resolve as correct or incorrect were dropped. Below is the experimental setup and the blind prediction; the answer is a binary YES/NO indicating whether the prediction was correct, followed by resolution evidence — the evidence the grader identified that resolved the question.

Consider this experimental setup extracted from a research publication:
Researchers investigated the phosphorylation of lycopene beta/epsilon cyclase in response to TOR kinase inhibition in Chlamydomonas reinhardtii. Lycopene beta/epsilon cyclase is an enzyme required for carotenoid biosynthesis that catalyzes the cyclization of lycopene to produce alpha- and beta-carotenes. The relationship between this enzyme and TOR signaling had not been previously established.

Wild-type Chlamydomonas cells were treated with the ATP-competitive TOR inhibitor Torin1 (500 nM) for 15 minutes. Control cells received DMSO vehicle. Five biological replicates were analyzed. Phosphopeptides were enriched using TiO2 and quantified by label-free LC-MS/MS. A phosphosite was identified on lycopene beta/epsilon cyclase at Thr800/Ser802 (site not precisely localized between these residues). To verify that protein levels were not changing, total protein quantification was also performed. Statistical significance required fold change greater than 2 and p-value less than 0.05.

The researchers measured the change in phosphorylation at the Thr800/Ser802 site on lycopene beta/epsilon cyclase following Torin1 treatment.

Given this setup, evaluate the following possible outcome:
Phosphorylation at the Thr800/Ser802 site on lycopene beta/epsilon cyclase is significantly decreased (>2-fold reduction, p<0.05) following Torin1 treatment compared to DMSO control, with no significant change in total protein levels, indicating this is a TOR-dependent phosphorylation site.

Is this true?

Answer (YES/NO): NO